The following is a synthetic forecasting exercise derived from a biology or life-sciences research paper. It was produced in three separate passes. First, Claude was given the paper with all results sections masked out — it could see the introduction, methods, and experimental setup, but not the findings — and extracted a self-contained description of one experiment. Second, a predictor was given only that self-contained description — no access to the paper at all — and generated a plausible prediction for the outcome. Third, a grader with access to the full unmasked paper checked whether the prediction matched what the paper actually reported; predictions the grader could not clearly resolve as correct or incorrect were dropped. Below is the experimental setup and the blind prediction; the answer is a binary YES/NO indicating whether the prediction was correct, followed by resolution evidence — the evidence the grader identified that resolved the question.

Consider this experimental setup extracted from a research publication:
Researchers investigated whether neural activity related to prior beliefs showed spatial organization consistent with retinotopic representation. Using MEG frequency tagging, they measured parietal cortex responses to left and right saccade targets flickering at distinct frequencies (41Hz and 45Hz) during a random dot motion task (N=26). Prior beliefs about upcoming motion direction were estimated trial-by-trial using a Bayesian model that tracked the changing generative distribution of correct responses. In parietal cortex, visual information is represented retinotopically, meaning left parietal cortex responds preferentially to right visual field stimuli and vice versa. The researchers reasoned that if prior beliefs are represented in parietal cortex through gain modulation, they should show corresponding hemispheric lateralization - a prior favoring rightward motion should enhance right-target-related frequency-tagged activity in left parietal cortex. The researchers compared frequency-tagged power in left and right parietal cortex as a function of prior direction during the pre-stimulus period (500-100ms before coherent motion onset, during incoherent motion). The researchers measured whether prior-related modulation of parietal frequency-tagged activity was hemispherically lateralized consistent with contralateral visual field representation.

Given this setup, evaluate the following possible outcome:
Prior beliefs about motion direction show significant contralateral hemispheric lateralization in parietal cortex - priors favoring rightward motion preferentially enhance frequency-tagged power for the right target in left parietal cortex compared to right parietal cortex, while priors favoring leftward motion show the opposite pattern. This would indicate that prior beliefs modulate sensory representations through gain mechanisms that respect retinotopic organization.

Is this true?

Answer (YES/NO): YES